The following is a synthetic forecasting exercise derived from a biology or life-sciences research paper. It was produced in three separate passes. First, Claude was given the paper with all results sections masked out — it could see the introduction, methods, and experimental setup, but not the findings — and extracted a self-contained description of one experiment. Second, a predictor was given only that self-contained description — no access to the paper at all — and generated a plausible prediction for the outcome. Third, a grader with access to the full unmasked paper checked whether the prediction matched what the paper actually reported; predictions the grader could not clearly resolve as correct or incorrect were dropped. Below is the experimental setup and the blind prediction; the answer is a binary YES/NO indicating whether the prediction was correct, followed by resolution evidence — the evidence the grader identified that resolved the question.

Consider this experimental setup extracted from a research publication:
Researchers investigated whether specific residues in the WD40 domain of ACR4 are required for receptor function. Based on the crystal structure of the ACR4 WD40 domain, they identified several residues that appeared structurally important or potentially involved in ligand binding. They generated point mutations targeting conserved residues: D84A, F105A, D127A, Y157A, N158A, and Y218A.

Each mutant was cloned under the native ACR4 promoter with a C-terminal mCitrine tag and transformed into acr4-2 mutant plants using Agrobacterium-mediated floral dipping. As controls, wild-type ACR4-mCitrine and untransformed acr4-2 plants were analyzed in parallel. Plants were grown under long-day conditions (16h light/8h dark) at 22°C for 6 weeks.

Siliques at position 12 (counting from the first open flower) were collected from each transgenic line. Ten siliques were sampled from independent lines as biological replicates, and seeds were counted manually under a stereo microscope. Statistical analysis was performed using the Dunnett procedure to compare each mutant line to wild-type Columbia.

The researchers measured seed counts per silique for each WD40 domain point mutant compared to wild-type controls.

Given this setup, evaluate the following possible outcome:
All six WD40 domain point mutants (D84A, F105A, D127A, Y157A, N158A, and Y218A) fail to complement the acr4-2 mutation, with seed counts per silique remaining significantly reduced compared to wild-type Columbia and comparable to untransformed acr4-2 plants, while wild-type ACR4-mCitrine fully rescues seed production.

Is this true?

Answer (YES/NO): NO